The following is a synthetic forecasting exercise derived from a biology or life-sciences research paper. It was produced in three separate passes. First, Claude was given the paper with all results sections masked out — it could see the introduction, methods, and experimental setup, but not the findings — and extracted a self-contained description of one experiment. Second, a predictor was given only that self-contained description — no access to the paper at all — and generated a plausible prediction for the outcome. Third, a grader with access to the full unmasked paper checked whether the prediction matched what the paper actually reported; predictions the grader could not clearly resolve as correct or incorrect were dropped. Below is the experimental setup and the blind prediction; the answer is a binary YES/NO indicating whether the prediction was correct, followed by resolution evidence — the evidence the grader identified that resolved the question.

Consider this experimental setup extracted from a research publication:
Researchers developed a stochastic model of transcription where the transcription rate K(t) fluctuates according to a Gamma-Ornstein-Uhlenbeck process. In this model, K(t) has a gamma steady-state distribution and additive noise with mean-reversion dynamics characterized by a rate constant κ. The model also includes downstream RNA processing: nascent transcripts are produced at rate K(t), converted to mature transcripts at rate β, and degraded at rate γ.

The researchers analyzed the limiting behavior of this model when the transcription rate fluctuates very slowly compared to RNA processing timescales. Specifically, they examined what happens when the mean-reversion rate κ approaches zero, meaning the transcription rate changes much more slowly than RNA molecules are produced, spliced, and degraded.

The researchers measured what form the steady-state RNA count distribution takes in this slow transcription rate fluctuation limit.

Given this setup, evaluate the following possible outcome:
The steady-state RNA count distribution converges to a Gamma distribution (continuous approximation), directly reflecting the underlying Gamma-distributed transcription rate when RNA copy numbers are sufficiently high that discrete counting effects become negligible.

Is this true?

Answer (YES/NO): NO